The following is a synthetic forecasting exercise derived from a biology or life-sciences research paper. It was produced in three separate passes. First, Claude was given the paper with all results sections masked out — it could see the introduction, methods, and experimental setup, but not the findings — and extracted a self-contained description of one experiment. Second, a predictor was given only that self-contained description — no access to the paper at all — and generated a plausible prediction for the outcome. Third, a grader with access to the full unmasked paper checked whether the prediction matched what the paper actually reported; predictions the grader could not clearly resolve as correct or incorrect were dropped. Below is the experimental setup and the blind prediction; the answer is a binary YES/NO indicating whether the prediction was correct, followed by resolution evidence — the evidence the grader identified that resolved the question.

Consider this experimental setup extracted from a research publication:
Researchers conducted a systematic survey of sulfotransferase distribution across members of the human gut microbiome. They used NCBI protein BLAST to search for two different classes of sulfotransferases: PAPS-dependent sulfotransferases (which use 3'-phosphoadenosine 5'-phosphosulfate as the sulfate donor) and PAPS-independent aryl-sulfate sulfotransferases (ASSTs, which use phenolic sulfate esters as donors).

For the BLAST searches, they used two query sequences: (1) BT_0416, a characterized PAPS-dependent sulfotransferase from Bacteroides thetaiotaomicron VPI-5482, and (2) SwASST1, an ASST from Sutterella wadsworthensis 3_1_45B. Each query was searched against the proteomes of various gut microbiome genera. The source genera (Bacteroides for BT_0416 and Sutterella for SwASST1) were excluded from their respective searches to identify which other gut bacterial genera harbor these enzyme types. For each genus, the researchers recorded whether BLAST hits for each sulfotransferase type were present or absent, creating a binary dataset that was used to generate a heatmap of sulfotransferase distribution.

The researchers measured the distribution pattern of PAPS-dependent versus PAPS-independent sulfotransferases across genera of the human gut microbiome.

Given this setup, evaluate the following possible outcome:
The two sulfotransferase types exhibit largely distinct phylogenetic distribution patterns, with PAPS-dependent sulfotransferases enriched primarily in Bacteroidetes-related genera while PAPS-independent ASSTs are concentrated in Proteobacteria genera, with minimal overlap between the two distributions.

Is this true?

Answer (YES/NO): NO